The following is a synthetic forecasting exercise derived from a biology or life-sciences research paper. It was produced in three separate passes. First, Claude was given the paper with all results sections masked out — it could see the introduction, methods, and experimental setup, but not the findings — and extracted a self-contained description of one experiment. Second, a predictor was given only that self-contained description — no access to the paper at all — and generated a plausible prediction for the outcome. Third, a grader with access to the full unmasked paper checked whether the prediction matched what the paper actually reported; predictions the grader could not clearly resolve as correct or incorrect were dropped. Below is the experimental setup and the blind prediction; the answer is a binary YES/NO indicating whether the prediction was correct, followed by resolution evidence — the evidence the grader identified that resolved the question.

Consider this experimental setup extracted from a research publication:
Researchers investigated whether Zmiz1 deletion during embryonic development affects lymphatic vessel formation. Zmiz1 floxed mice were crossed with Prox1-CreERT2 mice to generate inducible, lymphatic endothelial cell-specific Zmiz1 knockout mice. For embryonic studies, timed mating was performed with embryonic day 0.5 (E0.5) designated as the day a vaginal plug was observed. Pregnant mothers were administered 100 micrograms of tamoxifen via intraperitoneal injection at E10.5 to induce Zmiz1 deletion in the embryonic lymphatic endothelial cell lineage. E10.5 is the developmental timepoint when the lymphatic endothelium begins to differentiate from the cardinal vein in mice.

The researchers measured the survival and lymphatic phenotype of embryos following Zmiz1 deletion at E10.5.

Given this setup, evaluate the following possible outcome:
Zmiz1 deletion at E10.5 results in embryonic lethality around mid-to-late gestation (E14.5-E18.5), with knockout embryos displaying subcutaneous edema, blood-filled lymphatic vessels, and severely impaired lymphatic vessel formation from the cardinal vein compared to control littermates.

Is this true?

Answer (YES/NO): NO